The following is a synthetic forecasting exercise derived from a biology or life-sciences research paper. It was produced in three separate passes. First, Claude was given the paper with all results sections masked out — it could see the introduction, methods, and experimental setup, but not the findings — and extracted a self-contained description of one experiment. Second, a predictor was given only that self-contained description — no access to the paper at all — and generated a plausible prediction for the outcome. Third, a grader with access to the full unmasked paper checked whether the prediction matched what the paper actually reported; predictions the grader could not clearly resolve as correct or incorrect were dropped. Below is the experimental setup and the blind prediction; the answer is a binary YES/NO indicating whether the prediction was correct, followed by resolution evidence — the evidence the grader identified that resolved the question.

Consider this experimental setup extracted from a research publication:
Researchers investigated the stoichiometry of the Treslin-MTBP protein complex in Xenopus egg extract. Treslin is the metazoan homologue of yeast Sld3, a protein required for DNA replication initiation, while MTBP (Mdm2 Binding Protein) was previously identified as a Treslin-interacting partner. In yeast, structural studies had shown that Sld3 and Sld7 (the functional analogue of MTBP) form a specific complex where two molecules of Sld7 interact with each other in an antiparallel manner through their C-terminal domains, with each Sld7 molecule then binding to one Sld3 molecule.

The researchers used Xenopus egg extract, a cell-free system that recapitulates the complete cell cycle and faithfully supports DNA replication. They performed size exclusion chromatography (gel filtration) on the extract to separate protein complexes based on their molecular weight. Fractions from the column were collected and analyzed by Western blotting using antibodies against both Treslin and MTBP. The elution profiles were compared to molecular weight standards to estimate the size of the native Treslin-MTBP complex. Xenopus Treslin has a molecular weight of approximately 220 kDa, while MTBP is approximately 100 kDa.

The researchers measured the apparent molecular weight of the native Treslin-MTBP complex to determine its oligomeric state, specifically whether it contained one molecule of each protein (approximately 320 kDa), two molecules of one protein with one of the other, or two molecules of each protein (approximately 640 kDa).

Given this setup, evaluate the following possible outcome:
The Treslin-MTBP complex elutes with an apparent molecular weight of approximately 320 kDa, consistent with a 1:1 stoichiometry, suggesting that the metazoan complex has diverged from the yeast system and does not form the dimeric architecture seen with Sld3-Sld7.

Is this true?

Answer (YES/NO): NO